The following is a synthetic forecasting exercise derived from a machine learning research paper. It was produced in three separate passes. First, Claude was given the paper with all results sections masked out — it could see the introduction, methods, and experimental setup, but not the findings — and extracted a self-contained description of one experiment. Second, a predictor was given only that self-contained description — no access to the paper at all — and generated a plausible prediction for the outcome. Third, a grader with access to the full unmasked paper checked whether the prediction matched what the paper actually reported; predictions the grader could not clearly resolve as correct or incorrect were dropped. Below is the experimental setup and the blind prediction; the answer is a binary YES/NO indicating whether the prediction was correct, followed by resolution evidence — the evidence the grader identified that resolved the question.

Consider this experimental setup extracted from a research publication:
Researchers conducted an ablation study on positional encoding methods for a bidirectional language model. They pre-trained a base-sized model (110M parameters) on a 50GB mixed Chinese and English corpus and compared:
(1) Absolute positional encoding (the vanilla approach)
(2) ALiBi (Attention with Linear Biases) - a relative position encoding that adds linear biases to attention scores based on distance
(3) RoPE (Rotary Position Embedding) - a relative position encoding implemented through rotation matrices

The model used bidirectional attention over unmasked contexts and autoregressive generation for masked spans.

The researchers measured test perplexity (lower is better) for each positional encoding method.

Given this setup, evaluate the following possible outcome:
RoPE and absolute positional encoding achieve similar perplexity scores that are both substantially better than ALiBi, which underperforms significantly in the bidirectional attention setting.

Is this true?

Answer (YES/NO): NO